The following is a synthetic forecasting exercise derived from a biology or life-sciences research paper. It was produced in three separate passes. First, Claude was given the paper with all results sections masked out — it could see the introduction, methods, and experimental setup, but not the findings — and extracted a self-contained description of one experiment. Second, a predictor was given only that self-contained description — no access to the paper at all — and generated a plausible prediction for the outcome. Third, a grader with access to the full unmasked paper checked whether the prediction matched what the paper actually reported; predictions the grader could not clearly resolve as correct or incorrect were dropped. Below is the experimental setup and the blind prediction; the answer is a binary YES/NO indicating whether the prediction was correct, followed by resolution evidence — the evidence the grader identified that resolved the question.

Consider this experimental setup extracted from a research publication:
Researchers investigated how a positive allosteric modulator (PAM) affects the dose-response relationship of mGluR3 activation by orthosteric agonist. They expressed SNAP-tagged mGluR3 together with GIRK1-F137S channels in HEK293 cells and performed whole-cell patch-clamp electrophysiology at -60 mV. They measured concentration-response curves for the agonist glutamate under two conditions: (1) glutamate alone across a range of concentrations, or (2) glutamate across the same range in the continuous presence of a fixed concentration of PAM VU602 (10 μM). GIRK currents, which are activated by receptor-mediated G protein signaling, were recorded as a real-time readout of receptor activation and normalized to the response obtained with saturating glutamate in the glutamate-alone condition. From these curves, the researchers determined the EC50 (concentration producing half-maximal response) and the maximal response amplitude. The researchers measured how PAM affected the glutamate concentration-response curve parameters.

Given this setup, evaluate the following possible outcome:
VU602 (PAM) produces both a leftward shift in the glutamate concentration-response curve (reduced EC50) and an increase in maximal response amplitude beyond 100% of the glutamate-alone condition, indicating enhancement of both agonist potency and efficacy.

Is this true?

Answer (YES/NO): YES